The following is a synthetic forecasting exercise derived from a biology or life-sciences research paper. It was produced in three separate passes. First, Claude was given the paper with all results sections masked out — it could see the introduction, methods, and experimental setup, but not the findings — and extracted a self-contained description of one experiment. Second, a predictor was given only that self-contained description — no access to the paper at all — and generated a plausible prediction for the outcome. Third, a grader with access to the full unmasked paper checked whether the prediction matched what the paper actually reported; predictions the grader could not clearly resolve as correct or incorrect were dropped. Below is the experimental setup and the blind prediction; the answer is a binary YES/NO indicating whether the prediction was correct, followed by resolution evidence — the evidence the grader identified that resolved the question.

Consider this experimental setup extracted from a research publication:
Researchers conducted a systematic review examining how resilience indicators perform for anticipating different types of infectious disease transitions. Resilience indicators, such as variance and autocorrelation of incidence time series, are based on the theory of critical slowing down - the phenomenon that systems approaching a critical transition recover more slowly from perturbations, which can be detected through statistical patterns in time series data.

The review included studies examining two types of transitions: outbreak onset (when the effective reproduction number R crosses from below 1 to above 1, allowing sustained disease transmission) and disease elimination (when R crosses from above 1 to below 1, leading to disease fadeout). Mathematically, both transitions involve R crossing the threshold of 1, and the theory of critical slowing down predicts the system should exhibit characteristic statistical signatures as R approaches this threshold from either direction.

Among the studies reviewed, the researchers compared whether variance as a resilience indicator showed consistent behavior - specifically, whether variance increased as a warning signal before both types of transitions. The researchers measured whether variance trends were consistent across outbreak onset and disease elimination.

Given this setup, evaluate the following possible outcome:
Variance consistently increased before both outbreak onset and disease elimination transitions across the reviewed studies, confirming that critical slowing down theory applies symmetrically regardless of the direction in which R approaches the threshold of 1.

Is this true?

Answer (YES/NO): NO